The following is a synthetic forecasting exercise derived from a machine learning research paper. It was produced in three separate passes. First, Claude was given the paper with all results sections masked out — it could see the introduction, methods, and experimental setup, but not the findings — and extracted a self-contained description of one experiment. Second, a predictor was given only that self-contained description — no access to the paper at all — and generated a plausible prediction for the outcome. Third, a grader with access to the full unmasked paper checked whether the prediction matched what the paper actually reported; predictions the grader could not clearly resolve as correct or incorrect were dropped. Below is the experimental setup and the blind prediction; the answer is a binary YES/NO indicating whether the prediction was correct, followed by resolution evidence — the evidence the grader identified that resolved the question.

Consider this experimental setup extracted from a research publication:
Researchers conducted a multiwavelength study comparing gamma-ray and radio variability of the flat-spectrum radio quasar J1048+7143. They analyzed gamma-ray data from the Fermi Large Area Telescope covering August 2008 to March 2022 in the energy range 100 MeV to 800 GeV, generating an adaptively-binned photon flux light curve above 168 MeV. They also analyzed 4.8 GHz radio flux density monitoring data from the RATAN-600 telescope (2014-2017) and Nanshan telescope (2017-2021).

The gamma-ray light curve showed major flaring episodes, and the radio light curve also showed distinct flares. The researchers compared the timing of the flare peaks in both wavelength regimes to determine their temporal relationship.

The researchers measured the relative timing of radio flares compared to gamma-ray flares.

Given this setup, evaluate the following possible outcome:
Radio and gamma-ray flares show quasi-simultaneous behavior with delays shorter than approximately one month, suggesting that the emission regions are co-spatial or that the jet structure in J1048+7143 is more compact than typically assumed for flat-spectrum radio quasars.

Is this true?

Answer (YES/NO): NO